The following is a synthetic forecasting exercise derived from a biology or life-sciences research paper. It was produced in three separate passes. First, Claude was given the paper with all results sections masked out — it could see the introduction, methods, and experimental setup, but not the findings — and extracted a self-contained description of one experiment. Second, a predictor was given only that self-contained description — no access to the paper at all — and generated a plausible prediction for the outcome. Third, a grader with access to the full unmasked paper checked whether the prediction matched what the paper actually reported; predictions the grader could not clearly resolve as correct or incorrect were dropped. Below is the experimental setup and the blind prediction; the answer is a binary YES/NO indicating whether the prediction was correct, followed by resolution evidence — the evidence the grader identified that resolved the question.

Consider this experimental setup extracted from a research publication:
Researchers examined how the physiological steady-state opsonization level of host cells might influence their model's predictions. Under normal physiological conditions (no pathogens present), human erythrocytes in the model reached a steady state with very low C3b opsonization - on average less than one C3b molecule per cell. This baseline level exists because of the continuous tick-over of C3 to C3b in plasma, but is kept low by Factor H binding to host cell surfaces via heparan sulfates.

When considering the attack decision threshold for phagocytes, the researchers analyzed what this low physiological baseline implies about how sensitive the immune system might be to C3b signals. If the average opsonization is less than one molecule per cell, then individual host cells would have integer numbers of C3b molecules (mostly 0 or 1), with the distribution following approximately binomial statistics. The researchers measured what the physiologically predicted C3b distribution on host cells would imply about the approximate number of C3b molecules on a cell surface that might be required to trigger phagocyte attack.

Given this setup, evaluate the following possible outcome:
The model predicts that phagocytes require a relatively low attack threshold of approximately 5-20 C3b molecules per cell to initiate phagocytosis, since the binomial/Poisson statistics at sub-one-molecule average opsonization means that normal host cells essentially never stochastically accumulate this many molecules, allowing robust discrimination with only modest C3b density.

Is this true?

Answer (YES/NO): NO